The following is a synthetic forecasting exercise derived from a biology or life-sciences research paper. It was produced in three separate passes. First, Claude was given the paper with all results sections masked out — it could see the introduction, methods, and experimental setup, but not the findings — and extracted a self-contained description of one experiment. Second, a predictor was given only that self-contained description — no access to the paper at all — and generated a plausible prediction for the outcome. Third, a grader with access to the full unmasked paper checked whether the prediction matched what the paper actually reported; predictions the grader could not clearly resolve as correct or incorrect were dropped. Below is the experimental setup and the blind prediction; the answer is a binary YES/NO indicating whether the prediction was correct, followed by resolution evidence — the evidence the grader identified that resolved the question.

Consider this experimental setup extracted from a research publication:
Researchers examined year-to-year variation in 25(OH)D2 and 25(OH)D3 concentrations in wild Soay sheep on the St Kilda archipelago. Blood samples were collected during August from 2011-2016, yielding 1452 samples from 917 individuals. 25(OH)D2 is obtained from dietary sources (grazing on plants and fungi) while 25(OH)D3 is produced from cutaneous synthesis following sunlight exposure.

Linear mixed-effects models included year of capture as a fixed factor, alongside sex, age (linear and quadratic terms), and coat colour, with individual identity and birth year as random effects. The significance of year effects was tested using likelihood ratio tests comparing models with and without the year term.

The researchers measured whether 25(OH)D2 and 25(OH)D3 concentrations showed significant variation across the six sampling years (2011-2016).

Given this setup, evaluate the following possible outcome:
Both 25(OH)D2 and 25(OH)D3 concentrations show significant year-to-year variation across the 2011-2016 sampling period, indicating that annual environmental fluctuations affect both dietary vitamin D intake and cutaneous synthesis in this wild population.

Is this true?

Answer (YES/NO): YES